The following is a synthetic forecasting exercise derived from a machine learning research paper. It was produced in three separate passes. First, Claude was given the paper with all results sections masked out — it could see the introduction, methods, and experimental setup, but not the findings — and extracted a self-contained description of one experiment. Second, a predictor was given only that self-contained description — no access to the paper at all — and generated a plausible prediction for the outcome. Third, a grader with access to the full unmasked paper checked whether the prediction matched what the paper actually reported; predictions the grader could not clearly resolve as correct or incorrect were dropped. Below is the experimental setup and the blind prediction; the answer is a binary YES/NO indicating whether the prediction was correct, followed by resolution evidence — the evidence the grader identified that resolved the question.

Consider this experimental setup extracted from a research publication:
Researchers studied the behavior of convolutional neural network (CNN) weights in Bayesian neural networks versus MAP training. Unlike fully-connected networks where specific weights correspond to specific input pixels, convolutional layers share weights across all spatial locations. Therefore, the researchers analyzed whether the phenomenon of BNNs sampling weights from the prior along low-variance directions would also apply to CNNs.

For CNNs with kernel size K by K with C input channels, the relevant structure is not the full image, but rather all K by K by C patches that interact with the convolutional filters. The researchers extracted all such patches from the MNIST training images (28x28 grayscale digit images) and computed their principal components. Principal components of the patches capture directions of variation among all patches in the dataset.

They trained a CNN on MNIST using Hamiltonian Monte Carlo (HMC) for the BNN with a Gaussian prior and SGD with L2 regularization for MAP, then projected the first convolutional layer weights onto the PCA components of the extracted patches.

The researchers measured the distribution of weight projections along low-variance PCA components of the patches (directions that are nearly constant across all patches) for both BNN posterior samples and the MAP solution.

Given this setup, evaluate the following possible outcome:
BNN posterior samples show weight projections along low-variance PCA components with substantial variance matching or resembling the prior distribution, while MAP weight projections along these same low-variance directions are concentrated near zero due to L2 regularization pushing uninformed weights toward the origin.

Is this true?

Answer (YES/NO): YES